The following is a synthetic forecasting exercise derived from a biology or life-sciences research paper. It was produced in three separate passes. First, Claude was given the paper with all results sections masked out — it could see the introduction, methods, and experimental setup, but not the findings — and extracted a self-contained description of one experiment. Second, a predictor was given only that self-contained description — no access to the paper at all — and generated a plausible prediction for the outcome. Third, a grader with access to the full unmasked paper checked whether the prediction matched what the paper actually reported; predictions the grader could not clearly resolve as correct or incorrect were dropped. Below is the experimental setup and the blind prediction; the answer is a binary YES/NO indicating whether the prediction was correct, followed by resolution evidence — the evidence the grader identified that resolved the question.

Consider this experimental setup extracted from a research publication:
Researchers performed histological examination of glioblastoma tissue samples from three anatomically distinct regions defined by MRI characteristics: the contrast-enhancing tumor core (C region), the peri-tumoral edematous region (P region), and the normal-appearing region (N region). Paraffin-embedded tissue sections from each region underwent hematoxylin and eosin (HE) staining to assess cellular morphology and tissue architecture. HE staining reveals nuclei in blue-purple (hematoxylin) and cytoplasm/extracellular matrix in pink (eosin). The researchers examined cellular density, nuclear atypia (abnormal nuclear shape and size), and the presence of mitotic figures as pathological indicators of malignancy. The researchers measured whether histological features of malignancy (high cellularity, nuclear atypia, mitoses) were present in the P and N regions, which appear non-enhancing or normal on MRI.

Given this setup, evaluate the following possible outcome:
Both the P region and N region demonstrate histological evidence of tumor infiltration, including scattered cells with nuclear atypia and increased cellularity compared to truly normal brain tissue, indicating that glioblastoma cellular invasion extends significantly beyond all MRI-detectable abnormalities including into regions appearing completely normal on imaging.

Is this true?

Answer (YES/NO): NO